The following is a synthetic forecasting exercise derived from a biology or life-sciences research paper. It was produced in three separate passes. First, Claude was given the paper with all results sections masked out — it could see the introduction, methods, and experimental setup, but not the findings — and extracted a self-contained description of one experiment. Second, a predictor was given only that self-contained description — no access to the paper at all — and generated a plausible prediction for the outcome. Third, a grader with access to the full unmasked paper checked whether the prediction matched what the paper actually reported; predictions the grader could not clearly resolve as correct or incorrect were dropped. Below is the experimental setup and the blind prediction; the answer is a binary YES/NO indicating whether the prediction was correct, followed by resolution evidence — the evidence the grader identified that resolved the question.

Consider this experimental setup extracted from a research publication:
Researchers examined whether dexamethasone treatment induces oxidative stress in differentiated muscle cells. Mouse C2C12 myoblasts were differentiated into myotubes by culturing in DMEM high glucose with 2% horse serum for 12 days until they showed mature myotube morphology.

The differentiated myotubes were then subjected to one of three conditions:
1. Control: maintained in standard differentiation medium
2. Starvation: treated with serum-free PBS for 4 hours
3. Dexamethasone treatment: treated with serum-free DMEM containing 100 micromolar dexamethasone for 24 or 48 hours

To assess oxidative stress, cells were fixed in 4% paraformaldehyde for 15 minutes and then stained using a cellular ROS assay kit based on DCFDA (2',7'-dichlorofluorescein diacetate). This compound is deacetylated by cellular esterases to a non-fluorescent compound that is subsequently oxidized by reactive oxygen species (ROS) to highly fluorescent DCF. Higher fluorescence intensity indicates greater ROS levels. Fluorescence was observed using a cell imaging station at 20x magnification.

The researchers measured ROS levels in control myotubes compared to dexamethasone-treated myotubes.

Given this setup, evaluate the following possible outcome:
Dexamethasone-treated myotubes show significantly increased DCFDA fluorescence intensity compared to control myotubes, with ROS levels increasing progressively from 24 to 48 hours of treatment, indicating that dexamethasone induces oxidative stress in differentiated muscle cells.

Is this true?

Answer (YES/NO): YES